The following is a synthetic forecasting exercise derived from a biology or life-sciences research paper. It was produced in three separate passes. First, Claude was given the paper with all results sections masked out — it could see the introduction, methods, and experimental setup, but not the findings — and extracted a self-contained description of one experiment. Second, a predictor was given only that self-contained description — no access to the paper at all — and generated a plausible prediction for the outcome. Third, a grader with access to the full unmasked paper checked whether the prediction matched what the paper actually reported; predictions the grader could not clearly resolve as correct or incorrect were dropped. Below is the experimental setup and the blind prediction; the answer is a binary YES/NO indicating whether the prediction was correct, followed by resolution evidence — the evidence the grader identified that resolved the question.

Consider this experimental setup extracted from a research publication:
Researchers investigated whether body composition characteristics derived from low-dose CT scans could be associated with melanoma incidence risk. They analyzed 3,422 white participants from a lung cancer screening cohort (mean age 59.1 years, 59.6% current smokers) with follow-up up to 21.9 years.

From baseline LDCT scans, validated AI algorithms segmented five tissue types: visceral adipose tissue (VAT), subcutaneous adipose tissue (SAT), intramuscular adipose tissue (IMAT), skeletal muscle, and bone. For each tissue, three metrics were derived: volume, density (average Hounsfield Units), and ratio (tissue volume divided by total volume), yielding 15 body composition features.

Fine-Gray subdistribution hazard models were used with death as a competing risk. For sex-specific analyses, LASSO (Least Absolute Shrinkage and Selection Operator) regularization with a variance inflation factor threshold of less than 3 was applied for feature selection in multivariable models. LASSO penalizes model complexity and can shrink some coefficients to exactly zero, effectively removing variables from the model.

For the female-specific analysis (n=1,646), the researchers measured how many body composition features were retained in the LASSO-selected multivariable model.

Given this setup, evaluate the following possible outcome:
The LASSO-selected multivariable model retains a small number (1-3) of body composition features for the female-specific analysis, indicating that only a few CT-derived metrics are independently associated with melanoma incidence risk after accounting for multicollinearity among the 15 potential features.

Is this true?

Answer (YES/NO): YES